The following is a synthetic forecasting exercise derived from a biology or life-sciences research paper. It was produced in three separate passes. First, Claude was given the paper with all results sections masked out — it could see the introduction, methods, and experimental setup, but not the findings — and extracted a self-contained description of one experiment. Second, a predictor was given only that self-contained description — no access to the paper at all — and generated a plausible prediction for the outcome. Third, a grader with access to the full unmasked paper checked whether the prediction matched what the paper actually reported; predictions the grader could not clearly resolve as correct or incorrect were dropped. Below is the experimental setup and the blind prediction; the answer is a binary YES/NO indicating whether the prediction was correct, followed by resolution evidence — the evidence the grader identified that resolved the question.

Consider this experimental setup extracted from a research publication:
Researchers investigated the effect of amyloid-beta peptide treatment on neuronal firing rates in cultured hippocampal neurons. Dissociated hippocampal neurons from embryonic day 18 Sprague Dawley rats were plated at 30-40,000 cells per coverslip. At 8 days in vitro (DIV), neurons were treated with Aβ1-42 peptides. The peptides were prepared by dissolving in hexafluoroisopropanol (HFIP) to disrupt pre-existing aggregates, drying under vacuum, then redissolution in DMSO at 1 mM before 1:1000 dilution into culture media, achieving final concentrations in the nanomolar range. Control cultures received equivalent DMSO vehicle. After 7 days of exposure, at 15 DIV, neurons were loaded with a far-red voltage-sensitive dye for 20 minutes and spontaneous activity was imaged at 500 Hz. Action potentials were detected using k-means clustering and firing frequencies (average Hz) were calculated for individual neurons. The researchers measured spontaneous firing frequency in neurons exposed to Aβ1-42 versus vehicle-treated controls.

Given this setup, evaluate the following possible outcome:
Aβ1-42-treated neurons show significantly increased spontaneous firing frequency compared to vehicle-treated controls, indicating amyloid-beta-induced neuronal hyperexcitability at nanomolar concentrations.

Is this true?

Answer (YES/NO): YES